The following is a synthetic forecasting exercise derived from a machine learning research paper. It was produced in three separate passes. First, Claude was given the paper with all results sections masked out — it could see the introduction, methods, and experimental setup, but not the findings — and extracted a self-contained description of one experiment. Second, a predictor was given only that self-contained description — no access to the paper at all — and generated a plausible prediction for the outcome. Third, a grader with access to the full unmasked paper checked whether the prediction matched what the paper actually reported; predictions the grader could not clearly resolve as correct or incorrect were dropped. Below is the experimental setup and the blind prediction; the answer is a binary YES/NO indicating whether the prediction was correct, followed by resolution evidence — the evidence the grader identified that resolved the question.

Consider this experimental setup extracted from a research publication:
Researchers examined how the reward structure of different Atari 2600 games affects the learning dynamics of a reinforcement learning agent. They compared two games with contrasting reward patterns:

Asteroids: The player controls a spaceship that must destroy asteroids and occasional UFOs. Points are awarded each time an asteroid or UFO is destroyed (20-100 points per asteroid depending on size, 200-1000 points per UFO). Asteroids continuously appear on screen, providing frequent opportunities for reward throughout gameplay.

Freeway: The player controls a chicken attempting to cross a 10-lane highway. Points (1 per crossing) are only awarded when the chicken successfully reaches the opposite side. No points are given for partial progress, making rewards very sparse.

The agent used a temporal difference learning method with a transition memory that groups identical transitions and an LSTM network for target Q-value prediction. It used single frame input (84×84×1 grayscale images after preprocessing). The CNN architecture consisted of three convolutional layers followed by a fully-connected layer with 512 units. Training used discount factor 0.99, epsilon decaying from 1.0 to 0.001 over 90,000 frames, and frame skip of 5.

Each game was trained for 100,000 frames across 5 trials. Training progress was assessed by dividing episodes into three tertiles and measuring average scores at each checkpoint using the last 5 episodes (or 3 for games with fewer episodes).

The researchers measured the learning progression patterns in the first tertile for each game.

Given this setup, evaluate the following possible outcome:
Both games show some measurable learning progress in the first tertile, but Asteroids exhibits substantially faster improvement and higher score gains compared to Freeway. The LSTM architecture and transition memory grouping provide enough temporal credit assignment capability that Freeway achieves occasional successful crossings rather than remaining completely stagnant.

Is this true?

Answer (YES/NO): NO